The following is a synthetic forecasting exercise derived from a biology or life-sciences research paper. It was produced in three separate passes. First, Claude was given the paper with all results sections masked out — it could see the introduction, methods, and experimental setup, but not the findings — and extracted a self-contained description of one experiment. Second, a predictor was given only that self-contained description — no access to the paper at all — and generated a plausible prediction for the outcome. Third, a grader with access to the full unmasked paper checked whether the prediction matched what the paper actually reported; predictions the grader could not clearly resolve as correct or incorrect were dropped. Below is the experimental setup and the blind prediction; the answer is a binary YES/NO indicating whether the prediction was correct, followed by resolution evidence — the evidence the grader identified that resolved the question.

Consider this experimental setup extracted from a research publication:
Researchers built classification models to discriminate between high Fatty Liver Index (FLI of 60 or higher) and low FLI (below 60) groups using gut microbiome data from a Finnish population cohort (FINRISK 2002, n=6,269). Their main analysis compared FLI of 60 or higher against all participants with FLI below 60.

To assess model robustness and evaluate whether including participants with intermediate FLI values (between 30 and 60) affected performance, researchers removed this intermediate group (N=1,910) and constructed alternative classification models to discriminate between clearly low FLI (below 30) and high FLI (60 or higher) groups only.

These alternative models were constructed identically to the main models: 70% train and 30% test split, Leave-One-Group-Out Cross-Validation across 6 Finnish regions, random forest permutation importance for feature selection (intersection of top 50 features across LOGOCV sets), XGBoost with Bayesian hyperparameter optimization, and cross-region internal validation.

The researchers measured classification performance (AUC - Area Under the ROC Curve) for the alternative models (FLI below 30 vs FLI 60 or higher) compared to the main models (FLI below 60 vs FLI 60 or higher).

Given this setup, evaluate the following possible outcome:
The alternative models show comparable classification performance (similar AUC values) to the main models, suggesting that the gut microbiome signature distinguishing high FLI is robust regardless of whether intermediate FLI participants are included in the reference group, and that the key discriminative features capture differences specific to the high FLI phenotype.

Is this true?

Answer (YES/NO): NO